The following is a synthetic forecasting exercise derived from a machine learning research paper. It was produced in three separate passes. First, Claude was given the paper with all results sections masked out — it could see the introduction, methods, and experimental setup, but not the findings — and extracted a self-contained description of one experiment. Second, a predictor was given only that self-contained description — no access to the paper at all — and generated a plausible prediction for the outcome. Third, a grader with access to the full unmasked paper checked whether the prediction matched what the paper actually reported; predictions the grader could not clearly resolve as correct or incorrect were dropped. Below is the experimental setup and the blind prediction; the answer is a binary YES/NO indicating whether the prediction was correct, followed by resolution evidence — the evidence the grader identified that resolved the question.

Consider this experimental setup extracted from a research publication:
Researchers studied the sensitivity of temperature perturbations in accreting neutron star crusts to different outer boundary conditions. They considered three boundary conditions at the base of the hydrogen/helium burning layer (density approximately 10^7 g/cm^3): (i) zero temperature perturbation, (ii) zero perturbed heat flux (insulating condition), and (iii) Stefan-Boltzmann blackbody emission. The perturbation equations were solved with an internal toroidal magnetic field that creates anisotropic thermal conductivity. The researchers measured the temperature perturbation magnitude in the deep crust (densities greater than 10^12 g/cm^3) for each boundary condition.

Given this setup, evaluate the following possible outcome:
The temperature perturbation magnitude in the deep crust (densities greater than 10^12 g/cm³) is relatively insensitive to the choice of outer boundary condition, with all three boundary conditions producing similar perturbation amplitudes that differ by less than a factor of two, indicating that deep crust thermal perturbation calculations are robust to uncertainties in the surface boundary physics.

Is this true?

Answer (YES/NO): YES